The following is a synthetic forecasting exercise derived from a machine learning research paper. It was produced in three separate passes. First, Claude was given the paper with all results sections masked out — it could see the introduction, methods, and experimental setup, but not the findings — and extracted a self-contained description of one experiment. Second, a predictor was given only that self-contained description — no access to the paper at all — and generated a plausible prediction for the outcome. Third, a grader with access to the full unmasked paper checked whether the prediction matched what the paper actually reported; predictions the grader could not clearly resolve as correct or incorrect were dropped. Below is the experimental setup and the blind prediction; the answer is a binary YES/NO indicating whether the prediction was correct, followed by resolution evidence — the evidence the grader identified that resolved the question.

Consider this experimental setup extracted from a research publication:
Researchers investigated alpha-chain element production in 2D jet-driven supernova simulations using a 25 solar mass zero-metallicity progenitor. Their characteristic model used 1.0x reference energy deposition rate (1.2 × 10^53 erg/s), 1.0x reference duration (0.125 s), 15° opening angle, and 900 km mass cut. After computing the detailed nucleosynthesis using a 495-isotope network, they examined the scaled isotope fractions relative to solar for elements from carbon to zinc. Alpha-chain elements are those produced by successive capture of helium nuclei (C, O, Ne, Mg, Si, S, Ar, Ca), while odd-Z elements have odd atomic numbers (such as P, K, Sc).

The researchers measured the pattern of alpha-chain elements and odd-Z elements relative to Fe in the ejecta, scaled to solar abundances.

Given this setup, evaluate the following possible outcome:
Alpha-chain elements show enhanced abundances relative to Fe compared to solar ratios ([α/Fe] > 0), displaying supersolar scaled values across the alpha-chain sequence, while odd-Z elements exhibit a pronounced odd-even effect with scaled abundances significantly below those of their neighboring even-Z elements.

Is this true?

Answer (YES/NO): NO